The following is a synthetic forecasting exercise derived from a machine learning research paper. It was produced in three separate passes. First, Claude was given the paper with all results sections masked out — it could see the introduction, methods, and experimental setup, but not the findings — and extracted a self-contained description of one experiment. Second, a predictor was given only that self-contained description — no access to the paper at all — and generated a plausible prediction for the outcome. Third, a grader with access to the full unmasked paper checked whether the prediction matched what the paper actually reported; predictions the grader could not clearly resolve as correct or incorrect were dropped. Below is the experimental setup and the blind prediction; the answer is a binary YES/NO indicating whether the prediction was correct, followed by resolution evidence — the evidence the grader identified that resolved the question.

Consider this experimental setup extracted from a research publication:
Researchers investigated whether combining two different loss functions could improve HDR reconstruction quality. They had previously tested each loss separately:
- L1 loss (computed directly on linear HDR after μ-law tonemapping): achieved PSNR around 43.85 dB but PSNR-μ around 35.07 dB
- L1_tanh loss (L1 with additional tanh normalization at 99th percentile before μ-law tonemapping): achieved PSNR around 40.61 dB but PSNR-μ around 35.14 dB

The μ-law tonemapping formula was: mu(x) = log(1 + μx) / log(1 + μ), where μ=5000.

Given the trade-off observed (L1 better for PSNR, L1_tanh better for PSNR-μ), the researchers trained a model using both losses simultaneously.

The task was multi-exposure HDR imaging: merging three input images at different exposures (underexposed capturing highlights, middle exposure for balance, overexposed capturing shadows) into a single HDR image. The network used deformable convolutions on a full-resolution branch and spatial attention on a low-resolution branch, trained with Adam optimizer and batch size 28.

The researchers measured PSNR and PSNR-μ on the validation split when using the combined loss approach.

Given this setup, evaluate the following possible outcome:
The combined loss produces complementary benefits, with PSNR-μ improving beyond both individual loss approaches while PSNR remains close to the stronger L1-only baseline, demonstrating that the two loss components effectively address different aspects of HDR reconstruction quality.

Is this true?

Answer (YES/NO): NO